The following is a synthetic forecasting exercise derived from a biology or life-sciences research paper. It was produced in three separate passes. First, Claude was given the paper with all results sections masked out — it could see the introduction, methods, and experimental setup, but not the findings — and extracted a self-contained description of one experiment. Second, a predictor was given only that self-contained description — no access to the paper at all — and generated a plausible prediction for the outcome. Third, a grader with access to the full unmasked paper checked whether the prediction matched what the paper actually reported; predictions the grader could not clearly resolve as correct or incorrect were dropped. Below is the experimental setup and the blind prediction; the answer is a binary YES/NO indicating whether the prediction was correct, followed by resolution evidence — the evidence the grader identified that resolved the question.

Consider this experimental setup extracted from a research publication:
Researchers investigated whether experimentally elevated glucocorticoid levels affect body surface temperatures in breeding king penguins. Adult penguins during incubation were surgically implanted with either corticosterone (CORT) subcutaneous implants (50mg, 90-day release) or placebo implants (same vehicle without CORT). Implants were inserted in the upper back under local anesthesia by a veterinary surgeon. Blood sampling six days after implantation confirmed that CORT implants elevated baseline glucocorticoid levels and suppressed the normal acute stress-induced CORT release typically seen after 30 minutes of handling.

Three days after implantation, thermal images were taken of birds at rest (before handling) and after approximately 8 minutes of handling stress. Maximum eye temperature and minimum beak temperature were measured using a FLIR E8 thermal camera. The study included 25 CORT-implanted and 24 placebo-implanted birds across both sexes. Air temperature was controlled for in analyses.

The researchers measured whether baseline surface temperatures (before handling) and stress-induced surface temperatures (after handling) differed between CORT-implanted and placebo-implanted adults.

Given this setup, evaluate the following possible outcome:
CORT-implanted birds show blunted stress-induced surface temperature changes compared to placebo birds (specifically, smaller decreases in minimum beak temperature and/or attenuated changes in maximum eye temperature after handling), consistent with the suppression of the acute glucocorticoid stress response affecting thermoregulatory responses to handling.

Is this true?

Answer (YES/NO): NO